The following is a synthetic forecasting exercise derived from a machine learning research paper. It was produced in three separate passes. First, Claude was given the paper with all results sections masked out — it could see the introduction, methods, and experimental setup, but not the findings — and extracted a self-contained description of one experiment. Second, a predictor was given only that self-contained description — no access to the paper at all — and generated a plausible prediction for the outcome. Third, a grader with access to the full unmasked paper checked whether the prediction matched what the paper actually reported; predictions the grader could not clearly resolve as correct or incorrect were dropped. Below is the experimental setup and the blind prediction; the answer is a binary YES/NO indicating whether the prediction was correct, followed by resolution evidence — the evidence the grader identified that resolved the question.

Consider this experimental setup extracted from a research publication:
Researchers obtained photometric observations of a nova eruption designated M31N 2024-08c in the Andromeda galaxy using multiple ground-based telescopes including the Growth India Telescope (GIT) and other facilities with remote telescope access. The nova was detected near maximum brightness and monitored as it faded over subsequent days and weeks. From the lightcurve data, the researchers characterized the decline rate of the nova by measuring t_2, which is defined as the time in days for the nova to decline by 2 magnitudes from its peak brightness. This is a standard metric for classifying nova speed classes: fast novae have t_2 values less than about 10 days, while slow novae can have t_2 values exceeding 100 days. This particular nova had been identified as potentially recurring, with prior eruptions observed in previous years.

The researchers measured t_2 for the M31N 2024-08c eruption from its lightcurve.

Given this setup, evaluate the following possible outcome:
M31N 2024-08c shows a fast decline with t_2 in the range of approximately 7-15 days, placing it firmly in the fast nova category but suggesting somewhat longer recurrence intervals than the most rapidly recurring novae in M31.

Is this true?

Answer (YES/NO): NO